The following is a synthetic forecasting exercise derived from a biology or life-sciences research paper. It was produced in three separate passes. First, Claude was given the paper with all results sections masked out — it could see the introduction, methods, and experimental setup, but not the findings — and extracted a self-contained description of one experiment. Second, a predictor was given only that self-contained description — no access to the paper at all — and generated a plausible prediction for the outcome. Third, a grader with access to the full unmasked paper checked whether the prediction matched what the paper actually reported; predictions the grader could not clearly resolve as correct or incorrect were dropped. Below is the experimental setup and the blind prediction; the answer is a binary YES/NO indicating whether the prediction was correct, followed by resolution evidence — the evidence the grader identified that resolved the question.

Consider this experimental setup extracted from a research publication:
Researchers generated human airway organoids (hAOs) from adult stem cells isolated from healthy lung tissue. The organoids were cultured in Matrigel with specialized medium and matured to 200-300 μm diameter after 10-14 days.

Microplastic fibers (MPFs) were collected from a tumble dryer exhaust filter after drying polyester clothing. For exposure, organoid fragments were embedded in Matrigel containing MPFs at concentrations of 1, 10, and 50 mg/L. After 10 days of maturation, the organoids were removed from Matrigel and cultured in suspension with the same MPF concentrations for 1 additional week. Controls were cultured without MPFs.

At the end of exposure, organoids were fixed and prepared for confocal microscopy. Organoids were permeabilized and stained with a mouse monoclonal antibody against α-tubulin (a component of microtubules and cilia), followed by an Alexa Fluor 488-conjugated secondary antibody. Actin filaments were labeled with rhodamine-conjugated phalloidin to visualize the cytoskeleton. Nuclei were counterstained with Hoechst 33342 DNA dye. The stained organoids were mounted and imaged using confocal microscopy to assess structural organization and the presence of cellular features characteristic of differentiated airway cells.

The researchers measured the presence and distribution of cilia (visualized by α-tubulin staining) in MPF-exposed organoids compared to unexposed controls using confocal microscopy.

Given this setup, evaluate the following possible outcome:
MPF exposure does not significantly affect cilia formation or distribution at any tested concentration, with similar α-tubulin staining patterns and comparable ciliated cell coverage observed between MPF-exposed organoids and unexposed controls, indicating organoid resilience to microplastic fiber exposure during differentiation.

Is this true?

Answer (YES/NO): YES